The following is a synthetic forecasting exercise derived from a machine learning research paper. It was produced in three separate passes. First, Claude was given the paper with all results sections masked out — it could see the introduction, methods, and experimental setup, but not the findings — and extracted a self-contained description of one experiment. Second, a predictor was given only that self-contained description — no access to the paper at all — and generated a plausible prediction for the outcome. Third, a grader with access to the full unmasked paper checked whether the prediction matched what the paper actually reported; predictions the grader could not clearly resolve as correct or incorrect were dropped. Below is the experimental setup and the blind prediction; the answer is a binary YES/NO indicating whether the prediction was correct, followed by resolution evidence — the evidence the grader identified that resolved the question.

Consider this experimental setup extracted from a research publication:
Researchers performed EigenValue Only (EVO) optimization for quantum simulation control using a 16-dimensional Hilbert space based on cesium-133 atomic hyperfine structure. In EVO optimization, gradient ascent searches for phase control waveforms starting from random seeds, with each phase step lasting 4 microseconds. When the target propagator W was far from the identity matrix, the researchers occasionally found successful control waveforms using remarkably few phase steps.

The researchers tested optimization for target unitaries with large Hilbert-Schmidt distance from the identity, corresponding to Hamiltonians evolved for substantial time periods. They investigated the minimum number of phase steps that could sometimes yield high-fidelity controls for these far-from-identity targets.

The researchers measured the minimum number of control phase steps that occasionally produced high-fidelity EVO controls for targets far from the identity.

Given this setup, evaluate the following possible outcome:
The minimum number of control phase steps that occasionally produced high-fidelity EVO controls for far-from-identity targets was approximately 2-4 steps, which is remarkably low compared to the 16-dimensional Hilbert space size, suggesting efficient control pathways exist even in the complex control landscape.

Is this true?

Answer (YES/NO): NO